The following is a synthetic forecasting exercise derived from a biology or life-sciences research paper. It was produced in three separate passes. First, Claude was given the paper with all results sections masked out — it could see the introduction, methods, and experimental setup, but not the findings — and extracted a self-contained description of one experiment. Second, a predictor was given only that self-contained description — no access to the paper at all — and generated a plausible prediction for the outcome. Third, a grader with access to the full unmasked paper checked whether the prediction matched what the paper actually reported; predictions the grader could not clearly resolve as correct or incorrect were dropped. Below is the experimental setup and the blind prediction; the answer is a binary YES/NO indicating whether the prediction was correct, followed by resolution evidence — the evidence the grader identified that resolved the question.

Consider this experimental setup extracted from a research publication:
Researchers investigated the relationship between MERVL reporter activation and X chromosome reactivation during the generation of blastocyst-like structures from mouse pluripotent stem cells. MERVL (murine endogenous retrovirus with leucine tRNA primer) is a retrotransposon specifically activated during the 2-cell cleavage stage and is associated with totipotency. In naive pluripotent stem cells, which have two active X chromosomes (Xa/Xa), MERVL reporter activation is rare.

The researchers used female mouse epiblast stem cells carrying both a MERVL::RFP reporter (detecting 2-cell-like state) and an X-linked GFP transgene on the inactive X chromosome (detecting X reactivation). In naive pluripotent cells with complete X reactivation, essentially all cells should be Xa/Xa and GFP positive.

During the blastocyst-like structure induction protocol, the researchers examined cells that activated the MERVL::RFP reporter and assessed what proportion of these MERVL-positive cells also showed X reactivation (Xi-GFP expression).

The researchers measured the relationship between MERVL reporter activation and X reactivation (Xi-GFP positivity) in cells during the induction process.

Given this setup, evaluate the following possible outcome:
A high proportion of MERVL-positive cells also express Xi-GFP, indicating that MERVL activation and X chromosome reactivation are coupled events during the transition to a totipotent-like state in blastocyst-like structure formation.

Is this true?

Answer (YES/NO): NO